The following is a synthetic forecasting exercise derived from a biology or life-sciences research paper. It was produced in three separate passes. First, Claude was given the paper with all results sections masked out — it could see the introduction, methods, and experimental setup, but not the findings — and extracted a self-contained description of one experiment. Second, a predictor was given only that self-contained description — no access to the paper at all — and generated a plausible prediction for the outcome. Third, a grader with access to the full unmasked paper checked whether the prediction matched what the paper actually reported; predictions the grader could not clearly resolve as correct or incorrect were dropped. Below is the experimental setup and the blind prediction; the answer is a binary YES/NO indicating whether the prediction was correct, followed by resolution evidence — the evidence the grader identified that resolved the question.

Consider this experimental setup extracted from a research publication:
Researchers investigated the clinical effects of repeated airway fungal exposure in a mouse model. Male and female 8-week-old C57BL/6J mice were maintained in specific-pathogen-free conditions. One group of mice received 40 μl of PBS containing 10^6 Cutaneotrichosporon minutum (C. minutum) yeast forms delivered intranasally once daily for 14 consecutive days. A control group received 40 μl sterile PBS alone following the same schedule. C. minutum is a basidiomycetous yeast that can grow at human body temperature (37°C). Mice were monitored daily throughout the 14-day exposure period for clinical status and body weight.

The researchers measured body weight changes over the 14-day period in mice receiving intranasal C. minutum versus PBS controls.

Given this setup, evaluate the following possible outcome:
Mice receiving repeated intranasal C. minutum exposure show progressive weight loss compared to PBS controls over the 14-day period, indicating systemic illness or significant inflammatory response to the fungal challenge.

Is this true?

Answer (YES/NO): NO